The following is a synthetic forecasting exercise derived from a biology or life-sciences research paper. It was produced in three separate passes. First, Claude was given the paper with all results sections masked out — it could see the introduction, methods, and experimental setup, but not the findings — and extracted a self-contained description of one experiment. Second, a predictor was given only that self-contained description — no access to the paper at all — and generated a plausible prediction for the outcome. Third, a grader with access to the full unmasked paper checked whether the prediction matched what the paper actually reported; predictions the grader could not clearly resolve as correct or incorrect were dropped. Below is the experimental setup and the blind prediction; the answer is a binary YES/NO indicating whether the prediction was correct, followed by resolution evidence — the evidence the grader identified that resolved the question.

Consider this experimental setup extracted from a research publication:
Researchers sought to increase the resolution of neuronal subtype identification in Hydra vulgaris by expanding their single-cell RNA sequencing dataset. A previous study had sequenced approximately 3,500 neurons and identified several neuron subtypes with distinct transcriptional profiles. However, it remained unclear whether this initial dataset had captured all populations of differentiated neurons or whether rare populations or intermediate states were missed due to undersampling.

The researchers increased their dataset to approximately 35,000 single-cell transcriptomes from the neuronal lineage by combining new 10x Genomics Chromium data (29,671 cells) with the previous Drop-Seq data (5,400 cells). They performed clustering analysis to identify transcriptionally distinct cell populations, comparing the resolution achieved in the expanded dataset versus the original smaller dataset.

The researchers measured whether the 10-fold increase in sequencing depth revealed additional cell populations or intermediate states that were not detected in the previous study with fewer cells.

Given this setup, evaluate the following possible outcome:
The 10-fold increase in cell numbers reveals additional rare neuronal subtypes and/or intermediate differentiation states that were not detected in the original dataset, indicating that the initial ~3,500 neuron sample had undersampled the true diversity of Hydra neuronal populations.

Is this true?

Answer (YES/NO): YES